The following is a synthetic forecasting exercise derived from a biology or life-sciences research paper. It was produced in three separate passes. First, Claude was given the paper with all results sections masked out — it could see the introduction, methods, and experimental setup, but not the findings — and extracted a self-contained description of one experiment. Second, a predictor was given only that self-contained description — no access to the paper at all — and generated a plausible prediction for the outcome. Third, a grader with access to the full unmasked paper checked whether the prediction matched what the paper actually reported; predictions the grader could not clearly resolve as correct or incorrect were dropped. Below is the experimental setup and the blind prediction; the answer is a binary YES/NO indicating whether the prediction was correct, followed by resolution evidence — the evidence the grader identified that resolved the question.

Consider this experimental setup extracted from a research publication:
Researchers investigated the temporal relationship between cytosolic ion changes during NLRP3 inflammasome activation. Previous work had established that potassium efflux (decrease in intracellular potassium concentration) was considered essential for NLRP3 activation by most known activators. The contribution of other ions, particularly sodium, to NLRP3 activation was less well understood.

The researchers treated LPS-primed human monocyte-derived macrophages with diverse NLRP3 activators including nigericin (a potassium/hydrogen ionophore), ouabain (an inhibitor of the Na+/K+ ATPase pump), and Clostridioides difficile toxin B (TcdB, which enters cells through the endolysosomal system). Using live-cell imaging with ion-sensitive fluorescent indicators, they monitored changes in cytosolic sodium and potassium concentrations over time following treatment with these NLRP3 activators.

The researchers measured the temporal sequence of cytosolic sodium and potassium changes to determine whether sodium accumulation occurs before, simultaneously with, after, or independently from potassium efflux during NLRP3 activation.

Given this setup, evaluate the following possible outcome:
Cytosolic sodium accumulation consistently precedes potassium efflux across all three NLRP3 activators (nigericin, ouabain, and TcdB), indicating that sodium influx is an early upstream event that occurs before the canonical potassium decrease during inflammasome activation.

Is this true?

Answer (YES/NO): NO